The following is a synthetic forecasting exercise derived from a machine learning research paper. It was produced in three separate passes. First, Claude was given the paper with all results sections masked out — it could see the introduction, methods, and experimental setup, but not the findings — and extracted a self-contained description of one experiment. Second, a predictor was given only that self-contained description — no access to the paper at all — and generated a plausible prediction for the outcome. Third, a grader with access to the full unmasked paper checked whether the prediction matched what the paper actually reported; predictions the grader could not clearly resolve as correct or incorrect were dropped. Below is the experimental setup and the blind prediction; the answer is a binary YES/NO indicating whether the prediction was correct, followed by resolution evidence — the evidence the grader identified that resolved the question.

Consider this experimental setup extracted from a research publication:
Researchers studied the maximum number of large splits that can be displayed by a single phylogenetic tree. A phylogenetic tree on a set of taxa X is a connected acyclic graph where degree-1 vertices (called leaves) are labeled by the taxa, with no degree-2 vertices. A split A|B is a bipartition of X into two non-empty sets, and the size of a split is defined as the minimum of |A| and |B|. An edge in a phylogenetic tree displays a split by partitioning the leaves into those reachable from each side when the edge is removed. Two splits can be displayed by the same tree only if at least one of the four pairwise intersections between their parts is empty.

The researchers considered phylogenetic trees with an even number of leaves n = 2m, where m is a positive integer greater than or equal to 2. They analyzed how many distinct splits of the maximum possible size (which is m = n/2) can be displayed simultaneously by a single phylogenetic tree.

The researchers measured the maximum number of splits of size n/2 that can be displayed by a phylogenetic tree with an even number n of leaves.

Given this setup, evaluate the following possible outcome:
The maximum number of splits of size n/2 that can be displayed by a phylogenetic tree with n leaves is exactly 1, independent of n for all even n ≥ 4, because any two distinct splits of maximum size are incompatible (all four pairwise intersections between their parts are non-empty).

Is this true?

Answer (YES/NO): YES